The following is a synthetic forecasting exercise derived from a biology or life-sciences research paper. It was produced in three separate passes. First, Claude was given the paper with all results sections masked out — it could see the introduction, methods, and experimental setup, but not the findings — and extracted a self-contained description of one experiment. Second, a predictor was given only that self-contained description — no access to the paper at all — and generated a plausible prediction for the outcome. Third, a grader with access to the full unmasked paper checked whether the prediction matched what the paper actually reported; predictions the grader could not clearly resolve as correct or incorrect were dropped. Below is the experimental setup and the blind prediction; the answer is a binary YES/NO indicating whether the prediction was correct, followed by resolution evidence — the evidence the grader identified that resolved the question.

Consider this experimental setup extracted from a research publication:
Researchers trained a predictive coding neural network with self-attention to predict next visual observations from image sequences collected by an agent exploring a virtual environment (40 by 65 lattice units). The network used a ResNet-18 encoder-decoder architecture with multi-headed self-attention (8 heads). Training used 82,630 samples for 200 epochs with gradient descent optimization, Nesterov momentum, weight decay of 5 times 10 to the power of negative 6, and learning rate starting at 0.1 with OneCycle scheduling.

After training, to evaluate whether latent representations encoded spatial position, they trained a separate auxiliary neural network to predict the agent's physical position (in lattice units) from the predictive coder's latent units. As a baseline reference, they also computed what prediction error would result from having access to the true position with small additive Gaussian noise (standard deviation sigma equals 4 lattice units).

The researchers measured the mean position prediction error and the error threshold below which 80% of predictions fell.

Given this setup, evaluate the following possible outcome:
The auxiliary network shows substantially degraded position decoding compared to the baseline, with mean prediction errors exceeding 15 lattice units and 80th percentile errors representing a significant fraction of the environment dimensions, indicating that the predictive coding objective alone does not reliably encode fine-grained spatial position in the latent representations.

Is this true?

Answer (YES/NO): NO